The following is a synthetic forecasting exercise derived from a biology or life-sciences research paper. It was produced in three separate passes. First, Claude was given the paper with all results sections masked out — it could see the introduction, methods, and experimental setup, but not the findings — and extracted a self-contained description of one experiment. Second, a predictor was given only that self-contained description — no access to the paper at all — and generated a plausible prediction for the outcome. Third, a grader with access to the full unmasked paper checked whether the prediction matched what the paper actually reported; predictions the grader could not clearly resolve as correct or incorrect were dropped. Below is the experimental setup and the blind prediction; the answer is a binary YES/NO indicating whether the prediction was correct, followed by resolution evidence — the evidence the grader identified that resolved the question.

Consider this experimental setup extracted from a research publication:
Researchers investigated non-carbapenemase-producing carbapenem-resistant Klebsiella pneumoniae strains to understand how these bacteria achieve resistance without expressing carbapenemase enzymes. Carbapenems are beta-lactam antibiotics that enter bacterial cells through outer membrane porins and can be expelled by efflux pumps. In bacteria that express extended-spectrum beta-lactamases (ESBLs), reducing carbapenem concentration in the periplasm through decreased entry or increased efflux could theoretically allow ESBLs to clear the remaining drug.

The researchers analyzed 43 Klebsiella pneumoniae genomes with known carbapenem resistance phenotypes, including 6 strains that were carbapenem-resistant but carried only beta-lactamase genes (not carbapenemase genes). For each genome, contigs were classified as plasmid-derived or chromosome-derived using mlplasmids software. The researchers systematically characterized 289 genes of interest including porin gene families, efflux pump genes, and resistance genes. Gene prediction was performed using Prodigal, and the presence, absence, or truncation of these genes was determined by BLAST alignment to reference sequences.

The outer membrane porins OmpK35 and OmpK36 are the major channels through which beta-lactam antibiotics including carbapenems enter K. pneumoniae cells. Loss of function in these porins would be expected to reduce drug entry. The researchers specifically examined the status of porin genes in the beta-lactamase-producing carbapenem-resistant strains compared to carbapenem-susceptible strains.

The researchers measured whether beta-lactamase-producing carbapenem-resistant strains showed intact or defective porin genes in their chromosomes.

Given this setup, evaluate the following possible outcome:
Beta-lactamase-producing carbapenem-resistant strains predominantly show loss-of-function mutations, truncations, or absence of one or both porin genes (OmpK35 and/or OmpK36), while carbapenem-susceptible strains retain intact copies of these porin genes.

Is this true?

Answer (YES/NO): YES